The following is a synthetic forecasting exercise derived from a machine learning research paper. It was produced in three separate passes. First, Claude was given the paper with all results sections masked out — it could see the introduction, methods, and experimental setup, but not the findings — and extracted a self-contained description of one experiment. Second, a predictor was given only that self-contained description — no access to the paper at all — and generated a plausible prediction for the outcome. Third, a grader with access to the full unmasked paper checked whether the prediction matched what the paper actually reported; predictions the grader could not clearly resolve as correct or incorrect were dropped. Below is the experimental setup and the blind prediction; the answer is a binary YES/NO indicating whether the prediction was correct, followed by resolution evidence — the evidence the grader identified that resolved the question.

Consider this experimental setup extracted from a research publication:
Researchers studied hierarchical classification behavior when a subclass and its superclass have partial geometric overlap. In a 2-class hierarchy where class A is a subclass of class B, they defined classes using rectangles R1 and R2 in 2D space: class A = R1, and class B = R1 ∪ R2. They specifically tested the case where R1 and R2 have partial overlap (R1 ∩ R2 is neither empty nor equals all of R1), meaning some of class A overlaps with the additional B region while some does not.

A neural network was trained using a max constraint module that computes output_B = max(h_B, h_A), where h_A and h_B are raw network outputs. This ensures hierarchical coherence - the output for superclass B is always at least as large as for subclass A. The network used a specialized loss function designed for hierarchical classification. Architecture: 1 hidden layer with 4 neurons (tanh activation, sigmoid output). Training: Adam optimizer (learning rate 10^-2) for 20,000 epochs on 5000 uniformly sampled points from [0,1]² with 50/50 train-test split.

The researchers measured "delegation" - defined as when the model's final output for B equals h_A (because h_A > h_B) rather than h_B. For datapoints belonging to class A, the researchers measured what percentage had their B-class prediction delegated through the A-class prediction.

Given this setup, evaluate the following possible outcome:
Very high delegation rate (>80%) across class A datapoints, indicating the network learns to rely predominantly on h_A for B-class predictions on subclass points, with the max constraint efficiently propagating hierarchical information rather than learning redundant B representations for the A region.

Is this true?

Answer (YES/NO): YES